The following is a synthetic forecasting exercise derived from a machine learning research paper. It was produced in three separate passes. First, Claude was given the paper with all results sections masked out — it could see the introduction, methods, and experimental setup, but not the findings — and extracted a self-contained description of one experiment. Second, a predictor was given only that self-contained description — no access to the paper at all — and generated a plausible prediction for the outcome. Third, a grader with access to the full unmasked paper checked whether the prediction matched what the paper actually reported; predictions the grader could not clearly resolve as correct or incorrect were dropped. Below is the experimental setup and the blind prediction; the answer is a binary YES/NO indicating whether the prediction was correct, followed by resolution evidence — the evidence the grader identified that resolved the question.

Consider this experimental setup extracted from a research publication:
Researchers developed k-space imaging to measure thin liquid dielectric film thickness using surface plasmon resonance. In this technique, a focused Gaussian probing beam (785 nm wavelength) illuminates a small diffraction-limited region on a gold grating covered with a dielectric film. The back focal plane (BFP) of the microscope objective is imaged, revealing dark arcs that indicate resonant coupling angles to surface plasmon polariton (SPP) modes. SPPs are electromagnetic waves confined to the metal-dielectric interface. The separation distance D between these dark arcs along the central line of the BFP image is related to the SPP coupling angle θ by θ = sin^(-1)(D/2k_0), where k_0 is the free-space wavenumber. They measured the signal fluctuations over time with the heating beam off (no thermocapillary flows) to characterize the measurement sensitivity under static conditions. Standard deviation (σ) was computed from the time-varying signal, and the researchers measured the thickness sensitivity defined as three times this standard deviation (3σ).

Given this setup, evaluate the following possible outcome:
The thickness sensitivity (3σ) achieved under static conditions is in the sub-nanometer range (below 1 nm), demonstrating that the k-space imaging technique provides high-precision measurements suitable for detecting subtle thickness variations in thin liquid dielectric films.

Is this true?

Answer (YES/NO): YES